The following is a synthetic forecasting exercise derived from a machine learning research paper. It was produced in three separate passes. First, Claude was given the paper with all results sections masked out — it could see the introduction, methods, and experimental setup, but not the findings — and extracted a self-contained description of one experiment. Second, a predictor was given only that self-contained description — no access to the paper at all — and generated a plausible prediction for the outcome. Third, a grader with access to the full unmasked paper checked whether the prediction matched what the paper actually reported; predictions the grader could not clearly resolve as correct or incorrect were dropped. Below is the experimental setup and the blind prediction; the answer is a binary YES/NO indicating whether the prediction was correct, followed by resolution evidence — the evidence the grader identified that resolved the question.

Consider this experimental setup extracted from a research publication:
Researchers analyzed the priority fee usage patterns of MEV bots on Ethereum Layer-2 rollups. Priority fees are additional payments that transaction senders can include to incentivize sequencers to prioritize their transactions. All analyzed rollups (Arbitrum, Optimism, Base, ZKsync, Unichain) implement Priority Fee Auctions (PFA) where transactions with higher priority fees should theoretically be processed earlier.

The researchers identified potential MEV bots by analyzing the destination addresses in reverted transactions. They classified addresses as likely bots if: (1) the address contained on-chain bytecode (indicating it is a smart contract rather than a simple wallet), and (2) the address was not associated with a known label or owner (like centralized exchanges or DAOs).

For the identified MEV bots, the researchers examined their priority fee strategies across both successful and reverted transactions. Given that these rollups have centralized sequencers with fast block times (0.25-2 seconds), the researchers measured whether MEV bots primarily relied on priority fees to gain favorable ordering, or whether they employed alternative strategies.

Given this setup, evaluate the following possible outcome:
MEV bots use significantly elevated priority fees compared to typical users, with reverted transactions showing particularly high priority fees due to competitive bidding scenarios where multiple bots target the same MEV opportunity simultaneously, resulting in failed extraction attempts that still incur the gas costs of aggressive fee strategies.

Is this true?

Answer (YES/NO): NO